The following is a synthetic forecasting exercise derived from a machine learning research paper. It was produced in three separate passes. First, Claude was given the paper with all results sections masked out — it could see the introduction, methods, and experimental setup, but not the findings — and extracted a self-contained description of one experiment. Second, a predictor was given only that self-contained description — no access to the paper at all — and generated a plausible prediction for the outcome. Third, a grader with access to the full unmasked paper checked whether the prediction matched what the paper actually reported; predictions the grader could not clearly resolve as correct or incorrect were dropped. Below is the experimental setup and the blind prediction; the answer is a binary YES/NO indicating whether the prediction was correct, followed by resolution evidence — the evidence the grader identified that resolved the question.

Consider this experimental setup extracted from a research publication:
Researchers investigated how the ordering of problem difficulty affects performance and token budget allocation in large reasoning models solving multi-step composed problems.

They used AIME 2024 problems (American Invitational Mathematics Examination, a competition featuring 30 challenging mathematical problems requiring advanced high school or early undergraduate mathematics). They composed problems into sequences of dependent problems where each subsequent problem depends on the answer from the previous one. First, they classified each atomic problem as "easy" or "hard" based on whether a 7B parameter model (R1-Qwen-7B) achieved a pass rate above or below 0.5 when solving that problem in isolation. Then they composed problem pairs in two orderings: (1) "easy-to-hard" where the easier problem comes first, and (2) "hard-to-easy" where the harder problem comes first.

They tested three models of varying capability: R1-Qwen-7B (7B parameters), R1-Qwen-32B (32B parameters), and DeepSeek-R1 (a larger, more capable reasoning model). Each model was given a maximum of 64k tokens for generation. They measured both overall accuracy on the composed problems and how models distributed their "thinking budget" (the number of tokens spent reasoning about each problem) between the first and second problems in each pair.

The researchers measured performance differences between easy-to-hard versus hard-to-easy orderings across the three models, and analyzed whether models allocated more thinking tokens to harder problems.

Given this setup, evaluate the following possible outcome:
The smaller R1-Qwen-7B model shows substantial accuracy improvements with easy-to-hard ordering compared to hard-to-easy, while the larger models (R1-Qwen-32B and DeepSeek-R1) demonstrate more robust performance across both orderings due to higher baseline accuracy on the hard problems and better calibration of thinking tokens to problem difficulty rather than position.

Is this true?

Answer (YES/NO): NO